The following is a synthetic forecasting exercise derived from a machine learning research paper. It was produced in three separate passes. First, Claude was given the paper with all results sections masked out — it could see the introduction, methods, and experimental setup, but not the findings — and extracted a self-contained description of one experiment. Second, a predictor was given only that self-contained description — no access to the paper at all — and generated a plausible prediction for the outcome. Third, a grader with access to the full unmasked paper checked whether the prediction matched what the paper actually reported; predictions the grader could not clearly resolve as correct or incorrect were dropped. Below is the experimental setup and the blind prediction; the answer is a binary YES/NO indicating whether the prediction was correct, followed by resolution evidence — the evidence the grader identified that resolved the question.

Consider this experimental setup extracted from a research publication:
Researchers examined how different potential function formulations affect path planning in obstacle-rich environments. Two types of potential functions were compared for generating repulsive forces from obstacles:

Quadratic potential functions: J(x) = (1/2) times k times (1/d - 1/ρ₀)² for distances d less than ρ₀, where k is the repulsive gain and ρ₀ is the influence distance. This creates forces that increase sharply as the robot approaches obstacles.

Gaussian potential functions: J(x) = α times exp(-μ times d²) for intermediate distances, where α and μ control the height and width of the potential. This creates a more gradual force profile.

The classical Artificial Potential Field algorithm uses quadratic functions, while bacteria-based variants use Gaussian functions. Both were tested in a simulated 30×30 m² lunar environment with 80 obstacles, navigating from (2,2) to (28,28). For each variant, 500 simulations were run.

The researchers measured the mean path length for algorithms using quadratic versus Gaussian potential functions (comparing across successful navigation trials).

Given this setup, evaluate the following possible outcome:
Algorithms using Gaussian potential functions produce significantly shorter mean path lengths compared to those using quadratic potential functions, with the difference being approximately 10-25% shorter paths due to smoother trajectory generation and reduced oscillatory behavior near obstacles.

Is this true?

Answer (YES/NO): NO